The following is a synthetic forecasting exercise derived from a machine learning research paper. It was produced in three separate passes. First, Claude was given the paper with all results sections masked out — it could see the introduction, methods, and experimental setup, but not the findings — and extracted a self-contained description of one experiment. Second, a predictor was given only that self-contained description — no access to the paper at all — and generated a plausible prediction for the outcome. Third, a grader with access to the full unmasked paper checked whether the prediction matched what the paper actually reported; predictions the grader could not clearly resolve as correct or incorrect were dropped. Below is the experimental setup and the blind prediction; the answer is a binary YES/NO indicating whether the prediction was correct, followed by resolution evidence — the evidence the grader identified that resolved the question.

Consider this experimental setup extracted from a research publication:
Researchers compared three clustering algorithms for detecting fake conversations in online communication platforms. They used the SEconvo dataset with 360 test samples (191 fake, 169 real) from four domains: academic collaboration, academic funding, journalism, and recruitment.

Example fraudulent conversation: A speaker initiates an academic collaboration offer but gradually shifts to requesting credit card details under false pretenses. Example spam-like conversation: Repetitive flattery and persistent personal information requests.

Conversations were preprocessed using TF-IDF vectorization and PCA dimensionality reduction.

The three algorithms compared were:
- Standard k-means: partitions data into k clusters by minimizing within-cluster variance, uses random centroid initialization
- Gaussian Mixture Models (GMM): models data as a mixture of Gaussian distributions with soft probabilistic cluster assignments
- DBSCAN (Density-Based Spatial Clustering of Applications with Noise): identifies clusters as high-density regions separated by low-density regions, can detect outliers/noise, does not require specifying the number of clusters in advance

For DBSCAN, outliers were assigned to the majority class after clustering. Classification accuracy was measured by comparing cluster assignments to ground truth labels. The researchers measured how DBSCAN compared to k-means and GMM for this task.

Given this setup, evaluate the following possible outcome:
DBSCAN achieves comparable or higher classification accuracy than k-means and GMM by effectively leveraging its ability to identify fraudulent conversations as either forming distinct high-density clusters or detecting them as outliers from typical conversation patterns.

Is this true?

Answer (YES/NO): YES